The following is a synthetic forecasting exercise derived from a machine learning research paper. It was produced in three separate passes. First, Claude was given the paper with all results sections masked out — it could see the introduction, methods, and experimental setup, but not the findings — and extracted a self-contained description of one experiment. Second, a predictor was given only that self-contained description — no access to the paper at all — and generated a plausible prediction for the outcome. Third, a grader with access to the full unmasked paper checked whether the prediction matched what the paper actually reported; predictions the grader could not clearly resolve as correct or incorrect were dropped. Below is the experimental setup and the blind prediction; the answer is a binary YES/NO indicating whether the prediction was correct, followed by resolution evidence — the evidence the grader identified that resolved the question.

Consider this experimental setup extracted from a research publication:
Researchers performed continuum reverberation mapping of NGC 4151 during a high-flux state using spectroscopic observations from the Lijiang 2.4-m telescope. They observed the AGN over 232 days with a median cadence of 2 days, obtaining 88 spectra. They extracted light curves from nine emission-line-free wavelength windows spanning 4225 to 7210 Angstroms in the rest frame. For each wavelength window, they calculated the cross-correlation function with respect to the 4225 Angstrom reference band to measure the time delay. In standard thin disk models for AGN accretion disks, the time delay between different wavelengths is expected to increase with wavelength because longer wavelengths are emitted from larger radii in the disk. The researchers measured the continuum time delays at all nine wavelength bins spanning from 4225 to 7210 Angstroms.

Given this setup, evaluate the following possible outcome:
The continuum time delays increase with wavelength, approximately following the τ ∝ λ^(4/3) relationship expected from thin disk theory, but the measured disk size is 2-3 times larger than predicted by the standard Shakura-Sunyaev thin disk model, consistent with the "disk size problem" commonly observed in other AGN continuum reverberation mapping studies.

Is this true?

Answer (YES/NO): NO